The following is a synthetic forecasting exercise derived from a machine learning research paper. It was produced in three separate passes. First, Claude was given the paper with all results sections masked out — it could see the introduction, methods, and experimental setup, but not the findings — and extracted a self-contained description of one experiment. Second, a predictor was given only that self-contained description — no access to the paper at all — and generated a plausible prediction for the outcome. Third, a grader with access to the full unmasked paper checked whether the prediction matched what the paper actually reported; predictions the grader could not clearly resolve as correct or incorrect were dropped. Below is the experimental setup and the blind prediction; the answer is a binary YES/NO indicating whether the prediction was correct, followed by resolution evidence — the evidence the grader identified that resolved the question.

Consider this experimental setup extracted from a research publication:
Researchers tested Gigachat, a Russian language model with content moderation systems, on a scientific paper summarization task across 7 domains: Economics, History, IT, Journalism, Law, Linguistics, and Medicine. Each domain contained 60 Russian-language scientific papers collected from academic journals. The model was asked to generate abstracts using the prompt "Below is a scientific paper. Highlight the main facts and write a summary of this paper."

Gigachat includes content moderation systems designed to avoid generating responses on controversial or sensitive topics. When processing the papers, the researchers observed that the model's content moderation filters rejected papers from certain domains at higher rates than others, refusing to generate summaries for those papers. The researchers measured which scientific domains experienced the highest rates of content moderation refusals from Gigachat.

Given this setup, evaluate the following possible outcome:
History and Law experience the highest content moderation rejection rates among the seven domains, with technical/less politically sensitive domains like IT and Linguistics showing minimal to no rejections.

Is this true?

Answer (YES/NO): NO